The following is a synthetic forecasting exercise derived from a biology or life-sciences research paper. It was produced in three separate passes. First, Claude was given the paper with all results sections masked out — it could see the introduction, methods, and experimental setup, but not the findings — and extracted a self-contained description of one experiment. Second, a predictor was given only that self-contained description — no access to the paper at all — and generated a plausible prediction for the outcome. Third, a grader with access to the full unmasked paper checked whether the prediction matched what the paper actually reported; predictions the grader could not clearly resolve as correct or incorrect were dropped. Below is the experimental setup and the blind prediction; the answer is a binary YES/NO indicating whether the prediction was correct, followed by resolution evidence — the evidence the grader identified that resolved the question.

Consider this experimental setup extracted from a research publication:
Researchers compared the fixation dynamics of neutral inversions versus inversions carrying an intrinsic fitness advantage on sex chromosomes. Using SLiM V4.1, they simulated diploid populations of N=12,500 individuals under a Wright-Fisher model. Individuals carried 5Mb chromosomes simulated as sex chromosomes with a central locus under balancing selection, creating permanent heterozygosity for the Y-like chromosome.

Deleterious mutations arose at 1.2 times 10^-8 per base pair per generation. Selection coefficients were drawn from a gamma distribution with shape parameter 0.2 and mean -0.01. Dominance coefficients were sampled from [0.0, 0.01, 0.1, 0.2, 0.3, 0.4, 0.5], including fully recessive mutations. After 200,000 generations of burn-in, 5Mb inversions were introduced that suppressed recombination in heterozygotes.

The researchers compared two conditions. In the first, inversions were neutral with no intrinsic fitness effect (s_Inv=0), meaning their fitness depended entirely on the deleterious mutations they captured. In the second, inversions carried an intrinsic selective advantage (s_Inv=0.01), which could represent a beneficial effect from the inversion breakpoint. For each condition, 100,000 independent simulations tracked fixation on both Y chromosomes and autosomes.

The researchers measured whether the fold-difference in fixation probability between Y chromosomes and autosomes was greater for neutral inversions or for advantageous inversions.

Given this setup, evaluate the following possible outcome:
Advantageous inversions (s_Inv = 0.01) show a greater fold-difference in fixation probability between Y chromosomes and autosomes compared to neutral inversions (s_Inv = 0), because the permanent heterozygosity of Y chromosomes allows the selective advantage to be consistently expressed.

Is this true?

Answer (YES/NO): NO